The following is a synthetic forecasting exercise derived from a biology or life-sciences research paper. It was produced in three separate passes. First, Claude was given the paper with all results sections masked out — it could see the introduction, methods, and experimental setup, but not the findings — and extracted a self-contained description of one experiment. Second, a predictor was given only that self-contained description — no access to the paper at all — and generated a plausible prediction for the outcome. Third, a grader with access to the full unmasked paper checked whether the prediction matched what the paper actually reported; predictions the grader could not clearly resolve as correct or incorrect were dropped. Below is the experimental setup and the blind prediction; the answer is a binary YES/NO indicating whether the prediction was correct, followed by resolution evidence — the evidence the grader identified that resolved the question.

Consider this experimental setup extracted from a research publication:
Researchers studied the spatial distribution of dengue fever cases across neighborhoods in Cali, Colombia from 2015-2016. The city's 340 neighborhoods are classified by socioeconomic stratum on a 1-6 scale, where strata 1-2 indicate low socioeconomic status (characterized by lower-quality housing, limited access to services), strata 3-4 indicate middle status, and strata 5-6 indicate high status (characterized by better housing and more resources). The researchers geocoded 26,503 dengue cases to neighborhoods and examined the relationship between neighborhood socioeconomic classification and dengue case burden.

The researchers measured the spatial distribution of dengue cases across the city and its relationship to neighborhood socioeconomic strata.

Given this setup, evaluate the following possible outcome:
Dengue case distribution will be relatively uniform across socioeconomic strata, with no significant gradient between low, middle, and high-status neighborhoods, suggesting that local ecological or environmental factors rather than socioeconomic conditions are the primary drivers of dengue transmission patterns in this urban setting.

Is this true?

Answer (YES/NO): NO